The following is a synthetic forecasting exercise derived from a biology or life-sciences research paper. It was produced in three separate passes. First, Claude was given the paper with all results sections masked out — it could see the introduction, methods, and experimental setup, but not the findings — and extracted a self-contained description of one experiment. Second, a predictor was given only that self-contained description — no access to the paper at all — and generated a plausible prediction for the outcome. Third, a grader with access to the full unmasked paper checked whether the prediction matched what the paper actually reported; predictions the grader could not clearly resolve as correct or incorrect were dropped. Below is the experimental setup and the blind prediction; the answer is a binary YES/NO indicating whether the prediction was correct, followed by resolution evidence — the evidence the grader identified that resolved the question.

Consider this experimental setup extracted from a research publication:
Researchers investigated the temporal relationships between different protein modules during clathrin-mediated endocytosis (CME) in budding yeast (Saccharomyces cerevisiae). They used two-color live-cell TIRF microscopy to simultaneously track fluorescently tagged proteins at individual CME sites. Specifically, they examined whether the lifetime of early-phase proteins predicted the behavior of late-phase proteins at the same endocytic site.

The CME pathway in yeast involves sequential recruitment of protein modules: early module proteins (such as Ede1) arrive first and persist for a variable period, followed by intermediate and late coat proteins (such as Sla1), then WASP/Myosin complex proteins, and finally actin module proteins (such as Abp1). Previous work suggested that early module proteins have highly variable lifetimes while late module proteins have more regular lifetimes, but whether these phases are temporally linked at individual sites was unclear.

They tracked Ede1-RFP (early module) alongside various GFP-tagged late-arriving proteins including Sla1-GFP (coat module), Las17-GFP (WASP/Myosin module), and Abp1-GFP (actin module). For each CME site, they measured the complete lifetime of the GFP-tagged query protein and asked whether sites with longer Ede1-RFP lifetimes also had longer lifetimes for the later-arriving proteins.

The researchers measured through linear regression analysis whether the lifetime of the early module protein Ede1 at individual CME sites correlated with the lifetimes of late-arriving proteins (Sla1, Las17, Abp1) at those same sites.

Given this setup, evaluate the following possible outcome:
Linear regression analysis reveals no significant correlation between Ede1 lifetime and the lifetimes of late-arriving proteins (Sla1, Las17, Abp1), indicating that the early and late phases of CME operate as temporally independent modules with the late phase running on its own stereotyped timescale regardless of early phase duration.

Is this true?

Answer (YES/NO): YES